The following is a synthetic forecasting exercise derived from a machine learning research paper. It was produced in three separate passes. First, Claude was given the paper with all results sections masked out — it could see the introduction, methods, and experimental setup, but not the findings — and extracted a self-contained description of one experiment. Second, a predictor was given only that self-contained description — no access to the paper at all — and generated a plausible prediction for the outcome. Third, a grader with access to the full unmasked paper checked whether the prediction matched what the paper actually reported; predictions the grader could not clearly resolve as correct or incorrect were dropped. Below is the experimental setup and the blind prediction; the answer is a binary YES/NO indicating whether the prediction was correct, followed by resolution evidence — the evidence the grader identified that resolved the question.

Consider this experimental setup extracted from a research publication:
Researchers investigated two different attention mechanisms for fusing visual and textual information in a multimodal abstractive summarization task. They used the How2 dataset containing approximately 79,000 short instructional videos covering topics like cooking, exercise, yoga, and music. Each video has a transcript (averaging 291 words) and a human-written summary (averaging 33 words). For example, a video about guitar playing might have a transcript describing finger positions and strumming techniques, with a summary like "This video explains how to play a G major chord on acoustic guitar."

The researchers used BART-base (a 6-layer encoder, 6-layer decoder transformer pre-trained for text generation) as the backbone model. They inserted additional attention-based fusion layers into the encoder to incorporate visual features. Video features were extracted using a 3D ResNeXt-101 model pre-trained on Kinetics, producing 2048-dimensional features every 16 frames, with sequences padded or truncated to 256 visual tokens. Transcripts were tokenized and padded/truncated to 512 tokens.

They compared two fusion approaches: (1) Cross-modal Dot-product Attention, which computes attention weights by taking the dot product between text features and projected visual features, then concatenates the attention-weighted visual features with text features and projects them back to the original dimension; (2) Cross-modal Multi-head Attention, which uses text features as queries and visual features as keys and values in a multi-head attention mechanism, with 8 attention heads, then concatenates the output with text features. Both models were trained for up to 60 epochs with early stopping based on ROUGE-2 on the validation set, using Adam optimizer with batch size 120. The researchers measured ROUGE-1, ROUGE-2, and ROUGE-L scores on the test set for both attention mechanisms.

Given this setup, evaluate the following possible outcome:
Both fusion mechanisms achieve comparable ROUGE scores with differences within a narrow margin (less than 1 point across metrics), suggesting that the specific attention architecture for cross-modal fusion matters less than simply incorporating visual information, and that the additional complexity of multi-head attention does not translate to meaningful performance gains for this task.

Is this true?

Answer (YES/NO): NO